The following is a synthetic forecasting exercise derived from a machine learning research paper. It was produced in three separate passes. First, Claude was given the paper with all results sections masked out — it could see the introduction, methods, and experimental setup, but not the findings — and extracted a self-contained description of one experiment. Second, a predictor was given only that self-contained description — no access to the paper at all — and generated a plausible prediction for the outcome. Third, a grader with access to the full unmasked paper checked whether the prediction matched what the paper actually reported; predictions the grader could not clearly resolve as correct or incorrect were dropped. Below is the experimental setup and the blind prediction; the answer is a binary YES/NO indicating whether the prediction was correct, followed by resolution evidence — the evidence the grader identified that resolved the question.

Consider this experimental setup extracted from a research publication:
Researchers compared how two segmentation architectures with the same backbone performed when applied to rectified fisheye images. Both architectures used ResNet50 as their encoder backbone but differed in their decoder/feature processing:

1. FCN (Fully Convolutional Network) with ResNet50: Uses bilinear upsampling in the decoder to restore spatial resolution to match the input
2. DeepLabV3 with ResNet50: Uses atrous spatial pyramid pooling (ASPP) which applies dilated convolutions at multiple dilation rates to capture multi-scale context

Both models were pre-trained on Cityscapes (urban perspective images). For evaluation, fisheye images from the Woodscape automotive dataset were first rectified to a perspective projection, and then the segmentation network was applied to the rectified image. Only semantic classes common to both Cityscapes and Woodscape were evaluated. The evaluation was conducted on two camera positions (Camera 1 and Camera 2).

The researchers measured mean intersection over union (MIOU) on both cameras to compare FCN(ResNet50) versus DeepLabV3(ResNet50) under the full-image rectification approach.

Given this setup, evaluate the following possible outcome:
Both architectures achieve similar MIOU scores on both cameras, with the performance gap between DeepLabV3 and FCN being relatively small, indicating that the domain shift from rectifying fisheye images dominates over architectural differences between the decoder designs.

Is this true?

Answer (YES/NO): NO